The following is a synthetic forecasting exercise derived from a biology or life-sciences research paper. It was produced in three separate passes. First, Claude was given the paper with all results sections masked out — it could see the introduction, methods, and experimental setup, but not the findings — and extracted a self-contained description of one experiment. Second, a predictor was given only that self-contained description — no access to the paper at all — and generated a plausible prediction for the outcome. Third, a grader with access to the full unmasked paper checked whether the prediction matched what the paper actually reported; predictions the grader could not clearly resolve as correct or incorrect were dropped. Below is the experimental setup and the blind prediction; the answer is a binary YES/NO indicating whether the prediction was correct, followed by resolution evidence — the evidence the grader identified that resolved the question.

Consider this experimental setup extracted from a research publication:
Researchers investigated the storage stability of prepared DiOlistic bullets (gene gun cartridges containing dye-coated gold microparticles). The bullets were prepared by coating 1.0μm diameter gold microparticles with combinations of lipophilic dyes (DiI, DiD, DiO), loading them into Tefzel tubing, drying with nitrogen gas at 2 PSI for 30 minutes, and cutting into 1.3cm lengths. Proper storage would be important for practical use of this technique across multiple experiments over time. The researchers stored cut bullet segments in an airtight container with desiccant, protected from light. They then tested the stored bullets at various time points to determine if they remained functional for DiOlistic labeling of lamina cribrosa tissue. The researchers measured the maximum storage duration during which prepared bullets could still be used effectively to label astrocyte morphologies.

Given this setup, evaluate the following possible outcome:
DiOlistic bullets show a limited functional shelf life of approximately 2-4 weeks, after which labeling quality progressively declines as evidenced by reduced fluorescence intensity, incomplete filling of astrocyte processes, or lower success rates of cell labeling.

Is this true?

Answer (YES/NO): NO